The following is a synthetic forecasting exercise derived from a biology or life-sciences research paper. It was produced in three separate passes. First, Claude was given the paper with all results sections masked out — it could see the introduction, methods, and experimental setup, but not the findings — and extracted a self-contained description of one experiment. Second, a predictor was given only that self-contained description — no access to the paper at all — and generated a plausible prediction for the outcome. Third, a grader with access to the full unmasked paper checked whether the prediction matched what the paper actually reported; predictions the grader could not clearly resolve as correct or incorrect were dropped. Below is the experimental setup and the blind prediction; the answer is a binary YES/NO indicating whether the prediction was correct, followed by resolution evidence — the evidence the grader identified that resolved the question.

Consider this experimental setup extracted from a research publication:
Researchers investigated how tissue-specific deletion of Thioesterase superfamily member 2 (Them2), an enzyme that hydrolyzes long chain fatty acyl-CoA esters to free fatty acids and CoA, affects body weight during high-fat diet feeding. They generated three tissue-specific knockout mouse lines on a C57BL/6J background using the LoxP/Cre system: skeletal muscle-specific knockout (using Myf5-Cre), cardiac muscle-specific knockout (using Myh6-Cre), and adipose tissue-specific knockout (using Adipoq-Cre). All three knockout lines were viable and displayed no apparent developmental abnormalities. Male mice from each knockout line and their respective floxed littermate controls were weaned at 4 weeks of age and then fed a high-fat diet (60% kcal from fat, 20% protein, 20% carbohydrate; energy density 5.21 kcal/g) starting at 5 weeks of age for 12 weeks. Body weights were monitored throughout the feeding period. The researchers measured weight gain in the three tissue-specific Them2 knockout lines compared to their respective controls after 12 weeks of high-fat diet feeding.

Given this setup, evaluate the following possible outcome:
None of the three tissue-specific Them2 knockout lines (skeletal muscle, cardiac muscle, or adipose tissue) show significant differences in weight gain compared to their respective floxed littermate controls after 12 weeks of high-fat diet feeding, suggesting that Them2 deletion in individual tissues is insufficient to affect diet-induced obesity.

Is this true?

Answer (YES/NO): NO